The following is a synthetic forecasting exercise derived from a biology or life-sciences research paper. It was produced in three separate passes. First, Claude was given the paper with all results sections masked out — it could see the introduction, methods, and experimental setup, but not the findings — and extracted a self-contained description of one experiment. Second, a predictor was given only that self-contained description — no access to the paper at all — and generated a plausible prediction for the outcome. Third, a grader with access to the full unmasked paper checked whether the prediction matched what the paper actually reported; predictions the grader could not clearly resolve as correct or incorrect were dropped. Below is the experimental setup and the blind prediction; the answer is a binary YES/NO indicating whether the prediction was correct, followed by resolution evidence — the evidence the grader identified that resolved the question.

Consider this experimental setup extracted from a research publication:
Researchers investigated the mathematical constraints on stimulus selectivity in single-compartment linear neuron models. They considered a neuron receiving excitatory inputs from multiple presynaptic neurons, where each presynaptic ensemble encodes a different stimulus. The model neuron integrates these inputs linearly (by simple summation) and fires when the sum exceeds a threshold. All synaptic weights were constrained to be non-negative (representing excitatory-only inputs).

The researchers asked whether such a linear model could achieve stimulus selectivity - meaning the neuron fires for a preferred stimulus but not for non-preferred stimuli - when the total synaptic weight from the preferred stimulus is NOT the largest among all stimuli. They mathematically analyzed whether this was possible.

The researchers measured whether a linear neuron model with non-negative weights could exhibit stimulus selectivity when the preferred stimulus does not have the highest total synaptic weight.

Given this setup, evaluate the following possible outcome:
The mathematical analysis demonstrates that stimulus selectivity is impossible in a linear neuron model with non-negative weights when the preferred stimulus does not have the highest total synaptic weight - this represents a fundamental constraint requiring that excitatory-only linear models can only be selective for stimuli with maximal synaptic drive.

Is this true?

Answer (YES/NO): YES